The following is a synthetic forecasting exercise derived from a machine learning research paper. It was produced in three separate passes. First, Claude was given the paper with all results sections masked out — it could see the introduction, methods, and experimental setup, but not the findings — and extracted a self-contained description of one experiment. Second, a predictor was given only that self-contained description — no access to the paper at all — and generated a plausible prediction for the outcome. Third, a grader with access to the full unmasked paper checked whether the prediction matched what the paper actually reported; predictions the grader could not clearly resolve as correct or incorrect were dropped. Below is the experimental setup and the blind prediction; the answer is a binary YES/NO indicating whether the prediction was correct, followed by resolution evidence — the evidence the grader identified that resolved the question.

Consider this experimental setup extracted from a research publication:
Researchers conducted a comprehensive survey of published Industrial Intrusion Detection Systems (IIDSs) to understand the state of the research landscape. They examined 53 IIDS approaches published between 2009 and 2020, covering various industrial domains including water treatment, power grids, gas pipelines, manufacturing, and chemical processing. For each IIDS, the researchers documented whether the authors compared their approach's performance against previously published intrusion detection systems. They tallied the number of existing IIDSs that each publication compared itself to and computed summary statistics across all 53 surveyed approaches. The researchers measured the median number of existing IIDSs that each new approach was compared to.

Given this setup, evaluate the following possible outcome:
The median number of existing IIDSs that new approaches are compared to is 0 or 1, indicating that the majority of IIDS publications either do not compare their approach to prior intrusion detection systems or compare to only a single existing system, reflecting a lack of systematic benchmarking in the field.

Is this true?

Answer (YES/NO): YES